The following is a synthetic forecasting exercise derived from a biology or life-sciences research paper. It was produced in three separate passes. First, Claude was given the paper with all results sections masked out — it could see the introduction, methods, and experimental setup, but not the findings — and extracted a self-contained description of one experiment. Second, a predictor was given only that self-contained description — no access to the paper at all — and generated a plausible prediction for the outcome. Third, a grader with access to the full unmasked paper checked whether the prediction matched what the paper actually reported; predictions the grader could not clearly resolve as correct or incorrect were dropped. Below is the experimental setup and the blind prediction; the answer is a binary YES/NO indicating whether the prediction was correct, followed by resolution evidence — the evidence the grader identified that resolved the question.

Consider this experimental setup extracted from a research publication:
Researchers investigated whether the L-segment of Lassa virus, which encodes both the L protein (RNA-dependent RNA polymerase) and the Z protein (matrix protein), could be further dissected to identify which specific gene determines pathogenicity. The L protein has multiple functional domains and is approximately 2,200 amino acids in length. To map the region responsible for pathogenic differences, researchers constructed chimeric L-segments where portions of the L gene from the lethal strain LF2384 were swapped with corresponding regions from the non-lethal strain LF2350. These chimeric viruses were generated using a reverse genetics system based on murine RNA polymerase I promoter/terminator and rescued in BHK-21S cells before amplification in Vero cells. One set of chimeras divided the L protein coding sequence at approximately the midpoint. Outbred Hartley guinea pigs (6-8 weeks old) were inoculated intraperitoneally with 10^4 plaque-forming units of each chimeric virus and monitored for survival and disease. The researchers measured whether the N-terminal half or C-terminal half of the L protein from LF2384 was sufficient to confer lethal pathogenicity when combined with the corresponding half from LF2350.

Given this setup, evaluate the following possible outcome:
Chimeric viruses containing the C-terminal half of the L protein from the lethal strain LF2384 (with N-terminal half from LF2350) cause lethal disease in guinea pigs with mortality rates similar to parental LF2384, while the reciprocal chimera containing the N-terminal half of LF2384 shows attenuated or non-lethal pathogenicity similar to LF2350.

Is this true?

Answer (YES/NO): NO